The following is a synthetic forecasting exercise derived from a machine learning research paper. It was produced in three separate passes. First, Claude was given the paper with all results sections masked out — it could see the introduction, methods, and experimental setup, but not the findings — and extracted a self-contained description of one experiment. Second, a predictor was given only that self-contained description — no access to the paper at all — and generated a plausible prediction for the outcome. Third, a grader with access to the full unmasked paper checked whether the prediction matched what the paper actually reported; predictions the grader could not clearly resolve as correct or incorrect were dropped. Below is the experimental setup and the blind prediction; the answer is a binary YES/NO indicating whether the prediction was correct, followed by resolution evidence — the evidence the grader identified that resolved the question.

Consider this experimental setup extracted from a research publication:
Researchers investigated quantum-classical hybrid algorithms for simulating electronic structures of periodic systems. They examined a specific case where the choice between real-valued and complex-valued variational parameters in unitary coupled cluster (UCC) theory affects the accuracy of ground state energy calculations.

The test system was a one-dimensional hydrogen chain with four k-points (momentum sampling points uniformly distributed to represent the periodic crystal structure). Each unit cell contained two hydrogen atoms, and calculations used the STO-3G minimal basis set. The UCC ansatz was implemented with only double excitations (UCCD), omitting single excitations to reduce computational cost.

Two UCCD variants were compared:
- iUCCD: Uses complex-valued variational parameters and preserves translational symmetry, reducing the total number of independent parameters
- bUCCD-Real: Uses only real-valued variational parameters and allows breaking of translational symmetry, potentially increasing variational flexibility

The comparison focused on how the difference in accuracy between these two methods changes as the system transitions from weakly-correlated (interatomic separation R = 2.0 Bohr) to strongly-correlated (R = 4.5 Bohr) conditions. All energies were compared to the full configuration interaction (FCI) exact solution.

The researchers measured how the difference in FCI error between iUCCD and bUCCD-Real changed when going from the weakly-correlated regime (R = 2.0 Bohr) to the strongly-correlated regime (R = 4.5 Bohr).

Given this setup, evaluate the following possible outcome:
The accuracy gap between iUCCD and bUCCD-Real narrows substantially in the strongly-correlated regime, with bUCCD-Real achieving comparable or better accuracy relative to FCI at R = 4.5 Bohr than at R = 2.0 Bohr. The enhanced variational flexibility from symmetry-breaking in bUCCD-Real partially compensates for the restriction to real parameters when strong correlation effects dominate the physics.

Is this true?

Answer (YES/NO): NO